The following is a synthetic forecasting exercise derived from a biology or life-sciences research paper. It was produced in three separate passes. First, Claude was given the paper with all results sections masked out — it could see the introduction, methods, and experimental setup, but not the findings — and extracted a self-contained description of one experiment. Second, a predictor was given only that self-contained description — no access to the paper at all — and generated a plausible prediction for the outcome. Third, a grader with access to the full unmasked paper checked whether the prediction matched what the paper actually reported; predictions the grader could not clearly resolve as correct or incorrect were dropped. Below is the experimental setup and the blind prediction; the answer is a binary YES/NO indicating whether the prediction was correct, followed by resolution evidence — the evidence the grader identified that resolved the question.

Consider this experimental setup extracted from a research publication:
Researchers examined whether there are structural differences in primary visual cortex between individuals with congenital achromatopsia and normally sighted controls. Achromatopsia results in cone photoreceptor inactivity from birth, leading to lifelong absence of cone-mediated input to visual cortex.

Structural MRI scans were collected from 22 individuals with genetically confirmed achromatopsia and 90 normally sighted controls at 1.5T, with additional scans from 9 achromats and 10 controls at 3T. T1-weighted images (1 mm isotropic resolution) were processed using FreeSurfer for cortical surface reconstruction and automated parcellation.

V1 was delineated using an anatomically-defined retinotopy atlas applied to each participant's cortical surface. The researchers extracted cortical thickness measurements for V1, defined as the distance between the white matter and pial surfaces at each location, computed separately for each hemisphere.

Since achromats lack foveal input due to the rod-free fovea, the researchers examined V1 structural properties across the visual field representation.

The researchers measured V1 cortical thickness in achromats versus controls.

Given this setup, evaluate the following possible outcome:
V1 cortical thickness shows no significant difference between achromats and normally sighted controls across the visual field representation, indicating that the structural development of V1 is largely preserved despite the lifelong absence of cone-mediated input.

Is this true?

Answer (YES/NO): NO